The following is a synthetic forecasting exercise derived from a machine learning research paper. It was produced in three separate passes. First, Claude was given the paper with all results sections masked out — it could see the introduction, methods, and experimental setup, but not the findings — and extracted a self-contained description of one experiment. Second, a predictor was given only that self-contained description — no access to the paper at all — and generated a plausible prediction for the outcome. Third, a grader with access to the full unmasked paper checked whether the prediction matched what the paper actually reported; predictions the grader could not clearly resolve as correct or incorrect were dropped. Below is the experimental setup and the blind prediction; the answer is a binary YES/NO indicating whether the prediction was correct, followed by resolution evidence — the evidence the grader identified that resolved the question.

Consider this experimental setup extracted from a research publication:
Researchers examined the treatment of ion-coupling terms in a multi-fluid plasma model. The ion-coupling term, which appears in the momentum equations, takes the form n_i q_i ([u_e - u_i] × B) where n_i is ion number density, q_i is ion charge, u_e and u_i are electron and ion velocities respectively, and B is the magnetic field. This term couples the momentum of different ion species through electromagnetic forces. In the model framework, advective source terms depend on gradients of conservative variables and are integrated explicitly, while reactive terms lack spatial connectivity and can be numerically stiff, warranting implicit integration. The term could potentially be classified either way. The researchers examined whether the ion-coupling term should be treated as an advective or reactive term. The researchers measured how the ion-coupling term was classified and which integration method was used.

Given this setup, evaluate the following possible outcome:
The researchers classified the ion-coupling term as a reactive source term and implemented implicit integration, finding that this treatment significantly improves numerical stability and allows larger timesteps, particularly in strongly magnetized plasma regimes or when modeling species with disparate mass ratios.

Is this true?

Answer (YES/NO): NO